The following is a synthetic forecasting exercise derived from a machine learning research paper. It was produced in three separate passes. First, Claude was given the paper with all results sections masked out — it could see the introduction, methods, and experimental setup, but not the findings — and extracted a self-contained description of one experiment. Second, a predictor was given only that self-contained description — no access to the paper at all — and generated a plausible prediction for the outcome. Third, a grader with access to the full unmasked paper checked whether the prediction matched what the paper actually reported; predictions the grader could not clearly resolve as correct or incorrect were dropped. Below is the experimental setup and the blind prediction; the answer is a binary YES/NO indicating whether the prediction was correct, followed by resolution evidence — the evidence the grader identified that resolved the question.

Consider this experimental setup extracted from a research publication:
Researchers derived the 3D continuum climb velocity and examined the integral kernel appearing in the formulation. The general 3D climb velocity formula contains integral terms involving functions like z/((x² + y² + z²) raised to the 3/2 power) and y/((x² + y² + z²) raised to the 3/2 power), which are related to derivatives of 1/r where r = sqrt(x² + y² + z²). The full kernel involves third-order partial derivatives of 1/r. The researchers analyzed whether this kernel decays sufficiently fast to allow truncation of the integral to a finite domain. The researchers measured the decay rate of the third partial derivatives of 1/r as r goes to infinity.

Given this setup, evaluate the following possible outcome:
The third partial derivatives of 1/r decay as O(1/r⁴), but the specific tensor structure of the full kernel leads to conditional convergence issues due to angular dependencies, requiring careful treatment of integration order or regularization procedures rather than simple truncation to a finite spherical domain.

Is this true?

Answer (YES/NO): NO